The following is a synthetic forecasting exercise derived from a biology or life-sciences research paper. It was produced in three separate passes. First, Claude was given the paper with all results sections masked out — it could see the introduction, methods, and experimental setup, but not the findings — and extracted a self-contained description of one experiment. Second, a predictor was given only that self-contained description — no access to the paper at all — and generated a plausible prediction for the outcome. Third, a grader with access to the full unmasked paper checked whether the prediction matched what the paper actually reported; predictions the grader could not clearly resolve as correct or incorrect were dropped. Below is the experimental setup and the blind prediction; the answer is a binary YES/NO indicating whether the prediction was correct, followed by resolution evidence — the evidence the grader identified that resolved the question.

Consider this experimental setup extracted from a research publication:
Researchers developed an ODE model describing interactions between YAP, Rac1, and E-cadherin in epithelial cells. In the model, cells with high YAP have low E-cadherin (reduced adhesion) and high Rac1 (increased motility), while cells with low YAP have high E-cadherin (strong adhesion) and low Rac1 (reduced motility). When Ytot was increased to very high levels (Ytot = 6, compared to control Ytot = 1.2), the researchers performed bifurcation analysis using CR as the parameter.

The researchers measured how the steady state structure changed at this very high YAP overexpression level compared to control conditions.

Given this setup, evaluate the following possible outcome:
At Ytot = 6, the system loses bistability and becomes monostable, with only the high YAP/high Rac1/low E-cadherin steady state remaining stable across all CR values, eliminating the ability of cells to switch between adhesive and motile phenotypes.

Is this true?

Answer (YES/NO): YES